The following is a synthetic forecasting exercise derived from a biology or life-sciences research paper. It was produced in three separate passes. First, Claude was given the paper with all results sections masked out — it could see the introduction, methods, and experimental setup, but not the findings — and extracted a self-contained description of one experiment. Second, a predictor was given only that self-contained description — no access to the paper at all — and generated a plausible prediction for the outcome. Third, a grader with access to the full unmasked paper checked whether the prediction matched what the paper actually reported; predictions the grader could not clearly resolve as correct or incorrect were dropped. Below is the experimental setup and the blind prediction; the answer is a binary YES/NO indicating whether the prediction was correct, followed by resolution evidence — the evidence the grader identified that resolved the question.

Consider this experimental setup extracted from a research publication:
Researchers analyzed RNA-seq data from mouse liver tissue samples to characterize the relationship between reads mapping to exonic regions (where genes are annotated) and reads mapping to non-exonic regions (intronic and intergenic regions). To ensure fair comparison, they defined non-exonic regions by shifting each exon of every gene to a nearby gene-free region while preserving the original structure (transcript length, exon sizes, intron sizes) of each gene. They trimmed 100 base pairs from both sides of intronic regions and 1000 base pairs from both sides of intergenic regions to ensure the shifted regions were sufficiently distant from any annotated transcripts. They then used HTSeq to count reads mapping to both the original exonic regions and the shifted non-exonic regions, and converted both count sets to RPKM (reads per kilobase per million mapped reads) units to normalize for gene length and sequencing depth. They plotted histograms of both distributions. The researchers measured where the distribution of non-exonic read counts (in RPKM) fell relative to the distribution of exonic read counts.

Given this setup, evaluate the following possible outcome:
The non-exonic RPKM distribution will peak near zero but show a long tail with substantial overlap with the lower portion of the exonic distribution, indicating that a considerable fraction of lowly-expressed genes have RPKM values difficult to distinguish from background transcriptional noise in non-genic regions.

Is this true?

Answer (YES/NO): YES